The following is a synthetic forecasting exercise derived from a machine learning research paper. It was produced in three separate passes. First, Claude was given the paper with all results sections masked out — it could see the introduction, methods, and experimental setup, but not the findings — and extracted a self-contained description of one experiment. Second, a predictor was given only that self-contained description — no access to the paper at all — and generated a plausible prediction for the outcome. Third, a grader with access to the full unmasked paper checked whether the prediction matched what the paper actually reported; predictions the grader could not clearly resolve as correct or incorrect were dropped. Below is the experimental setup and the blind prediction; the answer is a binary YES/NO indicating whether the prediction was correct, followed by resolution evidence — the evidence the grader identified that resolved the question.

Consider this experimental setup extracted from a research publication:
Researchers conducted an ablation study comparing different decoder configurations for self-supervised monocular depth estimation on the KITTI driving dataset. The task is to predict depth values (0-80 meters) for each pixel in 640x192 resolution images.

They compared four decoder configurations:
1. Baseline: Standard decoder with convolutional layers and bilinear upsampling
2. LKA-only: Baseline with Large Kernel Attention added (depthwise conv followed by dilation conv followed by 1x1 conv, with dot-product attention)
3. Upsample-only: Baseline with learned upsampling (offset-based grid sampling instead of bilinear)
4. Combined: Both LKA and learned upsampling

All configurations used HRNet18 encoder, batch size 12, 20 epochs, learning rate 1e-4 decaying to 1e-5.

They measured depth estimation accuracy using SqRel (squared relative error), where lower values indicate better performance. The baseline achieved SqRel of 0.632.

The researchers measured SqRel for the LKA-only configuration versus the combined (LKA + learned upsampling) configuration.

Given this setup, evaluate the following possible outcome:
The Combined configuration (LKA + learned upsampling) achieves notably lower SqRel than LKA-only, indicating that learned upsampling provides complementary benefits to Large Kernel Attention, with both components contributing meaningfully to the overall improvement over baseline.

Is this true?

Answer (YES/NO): NO